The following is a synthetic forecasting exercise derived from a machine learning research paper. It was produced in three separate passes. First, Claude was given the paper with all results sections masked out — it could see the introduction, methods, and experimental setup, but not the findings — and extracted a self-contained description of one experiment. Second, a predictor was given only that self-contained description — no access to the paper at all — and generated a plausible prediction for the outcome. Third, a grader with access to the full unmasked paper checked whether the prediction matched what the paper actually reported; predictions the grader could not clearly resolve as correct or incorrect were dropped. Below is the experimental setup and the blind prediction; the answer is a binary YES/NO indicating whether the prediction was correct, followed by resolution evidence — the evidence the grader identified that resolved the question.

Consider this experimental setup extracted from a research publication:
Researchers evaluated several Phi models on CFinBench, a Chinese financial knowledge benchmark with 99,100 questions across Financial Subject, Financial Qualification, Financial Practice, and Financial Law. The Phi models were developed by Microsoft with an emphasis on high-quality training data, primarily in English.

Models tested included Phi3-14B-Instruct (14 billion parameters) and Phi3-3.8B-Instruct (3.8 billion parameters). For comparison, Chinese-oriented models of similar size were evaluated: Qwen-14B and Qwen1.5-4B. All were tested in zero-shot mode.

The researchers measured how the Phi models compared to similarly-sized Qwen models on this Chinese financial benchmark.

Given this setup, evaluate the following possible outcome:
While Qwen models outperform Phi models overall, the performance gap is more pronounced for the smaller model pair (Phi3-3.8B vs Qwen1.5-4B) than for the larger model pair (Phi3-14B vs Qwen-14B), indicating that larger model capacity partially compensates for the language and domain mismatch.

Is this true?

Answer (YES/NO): YES